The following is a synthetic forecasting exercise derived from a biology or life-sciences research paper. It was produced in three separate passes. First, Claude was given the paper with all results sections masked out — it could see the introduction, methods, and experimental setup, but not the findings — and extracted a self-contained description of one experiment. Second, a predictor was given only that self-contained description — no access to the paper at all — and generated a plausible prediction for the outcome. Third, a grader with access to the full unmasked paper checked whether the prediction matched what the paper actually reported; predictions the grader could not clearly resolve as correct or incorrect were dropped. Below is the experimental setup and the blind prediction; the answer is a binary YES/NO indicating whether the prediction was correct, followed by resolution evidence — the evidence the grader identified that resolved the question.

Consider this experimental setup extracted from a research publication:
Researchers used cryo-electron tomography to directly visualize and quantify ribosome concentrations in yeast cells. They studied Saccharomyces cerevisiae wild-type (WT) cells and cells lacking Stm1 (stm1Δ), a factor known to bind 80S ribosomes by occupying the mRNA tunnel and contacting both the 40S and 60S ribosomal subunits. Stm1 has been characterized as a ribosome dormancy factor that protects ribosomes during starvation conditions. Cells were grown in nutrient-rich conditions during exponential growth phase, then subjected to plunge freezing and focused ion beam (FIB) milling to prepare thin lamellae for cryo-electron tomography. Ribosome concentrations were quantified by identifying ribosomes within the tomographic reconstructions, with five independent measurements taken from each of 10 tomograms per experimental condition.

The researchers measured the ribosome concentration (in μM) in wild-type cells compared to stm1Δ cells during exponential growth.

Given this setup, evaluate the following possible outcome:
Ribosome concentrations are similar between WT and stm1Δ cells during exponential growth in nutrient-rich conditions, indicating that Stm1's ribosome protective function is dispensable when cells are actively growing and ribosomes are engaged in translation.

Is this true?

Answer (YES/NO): NO